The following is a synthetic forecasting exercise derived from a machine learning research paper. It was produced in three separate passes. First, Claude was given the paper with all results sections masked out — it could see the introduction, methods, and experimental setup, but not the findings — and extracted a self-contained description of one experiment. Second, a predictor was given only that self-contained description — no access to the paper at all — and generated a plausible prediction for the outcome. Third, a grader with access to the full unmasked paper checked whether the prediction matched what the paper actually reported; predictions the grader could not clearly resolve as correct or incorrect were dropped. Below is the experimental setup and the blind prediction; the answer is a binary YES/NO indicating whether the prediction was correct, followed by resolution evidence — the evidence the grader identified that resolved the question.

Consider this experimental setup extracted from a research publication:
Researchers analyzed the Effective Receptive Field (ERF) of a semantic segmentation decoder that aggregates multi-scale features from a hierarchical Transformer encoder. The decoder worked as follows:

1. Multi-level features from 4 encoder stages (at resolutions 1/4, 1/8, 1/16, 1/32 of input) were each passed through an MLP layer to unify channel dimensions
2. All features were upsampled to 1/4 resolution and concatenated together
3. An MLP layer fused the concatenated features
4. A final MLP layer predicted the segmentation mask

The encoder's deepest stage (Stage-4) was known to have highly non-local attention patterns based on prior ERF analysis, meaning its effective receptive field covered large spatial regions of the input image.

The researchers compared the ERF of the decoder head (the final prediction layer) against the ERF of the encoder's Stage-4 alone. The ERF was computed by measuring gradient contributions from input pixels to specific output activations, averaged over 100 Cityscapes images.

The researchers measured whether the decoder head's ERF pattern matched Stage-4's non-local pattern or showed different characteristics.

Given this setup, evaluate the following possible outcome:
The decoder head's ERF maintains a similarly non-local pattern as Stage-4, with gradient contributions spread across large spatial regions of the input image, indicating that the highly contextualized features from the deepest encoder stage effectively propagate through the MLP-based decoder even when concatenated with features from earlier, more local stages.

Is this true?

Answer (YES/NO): NO